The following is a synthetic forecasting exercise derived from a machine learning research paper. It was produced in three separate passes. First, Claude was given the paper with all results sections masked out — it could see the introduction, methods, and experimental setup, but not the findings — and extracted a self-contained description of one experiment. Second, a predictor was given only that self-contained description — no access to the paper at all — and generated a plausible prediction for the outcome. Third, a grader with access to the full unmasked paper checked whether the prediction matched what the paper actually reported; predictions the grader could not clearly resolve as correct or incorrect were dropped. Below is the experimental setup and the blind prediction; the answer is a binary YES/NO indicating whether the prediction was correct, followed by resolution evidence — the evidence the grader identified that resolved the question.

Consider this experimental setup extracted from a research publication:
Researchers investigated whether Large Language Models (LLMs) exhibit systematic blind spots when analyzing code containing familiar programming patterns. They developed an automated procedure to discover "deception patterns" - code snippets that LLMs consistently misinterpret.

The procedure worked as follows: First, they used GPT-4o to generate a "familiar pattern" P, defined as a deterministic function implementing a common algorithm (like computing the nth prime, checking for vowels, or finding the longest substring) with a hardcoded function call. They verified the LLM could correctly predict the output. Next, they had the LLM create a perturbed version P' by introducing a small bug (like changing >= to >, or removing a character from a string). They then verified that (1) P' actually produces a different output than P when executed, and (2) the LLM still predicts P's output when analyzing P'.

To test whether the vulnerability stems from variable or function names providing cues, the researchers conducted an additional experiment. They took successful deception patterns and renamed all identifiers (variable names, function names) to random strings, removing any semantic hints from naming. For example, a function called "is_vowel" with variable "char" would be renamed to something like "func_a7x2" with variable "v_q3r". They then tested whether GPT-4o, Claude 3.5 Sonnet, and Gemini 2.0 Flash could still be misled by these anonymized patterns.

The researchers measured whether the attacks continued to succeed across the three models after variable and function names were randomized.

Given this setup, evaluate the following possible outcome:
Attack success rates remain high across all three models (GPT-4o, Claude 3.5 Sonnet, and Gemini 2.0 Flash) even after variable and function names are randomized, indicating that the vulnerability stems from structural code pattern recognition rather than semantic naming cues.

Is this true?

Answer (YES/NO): YES